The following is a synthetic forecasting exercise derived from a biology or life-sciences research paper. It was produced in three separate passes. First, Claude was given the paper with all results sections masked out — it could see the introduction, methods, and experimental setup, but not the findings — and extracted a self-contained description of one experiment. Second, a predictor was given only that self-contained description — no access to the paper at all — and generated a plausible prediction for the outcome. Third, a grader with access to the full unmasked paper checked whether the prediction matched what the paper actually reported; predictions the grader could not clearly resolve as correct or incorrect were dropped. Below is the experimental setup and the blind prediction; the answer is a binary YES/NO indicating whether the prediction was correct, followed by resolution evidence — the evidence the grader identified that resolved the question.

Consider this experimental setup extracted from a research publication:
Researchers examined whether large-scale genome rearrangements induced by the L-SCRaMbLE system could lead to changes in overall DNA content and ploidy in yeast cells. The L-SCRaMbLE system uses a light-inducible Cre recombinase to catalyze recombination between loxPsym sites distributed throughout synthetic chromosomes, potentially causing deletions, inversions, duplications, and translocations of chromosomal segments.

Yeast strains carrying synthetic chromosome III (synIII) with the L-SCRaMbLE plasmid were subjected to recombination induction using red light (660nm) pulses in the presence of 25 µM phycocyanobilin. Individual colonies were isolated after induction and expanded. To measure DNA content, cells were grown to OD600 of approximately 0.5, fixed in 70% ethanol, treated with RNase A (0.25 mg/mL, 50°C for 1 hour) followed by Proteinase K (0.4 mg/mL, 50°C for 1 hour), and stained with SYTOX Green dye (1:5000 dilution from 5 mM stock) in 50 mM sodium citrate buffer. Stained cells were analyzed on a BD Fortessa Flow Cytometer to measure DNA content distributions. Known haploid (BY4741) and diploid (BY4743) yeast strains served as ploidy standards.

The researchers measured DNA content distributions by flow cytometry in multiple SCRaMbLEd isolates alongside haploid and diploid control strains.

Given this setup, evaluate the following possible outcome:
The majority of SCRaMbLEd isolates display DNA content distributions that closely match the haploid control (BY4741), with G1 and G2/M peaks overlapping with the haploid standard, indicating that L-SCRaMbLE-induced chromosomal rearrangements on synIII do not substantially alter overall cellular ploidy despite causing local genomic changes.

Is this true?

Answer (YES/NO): NO